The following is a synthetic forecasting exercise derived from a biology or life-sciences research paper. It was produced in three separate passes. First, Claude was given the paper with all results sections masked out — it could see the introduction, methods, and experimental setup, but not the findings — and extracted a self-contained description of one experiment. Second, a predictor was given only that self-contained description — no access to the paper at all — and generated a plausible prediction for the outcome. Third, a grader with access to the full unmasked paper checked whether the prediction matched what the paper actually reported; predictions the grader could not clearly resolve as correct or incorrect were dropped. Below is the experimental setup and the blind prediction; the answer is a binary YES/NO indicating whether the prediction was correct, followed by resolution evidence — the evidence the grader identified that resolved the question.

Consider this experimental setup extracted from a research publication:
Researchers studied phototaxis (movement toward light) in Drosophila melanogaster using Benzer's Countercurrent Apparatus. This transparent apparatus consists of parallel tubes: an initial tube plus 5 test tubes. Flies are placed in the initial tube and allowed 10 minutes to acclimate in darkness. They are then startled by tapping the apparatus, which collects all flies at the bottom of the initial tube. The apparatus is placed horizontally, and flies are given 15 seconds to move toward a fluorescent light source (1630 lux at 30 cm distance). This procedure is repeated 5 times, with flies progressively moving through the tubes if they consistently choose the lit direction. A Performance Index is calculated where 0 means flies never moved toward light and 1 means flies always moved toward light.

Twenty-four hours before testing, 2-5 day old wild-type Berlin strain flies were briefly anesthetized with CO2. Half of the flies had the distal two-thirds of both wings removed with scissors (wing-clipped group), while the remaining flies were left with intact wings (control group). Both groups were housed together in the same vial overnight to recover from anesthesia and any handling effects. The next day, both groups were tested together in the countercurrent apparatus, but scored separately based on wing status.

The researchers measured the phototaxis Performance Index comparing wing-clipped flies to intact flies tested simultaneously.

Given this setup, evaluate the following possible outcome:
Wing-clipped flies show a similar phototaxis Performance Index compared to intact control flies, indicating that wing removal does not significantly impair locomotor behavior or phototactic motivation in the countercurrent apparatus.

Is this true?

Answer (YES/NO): NO